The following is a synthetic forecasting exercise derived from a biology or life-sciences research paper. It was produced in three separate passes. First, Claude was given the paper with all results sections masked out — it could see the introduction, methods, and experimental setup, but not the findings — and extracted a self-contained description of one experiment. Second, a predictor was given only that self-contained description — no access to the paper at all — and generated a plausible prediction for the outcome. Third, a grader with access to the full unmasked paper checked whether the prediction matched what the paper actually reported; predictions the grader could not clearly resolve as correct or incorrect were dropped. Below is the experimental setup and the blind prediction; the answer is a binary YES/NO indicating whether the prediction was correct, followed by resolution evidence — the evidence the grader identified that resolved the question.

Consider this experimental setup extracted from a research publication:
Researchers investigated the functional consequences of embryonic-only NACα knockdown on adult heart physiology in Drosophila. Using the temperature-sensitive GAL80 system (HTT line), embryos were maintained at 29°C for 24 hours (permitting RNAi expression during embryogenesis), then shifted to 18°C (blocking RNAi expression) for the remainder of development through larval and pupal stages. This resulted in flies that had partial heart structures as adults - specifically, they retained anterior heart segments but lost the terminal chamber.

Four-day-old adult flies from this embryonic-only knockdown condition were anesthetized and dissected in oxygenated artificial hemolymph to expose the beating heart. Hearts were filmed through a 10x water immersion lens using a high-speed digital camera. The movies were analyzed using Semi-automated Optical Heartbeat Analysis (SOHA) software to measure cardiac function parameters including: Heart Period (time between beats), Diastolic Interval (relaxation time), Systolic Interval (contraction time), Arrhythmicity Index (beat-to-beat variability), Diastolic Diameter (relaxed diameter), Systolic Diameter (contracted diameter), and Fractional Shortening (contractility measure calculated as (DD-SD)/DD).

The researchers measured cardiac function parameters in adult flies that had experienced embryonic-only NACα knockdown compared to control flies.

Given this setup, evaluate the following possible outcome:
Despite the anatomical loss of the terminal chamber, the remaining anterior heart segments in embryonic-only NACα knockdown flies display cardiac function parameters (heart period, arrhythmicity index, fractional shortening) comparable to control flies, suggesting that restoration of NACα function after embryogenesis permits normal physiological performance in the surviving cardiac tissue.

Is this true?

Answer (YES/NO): NO